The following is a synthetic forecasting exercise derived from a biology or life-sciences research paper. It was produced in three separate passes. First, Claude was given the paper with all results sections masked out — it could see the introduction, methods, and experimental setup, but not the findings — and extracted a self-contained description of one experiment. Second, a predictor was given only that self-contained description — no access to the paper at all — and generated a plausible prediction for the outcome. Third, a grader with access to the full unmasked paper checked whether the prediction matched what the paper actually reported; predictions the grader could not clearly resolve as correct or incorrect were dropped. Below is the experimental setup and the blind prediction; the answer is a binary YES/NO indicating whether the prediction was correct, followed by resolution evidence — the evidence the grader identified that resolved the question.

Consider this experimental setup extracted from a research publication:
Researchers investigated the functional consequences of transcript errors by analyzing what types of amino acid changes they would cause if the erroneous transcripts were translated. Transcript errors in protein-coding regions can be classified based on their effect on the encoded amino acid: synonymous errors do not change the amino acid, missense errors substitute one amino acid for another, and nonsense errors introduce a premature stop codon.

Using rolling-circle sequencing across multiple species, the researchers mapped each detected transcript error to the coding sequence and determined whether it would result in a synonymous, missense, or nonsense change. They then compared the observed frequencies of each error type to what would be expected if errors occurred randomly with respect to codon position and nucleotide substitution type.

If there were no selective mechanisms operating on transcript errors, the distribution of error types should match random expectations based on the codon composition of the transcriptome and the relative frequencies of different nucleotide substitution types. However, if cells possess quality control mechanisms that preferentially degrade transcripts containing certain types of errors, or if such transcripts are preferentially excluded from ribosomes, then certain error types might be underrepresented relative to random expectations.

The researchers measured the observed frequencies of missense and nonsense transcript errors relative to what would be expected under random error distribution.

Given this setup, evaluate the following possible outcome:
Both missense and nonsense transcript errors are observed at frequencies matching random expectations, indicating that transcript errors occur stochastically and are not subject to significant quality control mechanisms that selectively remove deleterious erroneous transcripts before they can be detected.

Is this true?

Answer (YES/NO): NO